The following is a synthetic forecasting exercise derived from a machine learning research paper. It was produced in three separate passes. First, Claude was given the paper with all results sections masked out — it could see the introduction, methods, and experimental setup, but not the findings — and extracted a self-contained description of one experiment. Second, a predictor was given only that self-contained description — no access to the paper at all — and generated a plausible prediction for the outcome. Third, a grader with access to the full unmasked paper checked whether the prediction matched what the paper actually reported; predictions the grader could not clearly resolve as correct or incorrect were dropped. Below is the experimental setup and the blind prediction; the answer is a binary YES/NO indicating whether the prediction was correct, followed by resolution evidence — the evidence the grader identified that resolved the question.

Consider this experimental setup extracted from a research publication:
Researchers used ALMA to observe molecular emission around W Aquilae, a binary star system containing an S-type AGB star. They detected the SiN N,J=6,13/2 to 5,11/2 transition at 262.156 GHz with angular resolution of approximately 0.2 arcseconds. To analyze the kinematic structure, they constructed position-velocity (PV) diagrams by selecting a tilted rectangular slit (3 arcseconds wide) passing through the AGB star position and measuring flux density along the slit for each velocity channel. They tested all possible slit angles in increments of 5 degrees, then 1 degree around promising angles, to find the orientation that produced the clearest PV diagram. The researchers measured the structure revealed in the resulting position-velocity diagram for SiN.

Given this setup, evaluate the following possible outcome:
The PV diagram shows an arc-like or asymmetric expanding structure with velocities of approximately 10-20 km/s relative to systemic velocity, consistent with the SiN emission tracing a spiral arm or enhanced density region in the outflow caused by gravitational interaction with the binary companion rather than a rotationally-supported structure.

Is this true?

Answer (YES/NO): NO